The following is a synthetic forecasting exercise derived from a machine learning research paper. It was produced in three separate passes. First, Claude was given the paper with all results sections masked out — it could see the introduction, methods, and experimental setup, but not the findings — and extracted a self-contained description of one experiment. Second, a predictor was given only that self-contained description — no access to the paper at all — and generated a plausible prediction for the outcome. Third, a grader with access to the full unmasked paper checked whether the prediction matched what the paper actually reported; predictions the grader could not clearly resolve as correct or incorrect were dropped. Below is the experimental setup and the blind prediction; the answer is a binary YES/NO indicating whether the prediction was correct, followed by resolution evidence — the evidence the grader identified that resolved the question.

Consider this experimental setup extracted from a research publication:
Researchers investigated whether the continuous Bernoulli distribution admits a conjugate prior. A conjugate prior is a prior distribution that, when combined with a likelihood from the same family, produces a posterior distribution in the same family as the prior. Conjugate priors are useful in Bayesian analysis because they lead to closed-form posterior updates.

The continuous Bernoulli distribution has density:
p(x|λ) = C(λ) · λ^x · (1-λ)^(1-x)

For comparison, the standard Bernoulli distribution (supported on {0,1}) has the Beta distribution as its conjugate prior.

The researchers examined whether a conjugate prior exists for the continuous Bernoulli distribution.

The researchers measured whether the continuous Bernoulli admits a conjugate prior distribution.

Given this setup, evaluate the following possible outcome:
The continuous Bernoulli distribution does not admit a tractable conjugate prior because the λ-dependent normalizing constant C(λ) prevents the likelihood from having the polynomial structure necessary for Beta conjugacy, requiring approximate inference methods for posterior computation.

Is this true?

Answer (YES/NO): NO